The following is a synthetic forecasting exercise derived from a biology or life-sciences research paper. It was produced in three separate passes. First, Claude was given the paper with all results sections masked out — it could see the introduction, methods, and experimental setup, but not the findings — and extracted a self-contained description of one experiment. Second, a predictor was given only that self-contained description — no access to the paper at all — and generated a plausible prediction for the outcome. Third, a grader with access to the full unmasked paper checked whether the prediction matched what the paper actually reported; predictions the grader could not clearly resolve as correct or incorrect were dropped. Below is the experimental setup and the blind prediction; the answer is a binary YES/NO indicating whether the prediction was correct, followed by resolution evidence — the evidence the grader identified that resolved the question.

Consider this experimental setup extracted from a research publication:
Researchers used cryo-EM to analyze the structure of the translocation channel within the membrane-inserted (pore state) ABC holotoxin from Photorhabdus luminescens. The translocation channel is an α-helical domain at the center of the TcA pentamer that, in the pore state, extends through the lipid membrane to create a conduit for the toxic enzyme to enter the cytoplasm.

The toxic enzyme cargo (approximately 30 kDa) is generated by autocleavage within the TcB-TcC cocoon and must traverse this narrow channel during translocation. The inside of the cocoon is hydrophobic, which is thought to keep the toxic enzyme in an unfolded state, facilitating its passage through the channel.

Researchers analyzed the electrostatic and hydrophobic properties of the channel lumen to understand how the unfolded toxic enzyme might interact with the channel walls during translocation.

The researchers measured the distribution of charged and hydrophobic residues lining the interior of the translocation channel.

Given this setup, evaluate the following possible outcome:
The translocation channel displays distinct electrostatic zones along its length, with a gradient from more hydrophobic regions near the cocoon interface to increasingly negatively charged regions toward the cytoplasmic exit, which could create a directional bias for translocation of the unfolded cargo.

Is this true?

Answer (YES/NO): NO